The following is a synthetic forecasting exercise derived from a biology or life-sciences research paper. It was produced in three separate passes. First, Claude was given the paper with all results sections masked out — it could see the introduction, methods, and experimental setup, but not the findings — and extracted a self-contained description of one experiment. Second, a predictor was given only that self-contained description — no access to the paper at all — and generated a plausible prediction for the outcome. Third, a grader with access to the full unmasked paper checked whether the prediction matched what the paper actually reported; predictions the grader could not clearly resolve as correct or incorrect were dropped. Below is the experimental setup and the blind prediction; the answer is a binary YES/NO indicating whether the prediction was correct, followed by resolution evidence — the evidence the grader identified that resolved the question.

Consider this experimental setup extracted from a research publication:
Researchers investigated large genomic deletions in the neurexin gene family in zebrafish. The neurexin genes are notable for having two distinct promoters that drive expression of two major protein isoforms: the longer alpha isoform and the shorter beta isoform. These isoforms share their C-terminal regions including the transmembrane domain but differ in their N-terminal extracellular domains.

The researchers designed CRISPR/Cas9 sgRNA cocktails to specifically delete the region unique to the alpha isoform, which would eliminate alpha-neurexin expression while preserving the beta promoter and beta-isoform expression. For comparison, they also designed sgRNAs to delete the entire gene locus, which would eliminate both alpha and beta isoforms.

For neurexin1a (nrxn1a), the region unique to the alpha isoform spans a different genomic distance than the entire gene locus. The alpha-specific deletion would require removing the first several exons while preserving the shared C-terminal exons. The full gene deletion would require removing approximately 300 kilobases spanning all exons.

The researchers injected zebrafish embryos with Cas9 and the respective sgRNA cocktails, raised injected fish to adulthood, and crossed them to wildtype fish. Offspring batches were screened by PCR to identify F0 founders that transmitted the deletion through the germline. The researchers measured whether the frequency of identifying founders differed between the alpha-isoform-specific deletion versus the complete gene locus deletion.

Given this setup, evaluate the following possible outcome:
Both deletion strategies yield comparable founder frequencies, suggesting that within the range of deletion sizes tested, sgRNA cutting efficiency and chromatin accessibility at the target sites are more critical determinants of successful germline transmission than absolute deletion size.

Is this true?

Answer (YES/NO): YES